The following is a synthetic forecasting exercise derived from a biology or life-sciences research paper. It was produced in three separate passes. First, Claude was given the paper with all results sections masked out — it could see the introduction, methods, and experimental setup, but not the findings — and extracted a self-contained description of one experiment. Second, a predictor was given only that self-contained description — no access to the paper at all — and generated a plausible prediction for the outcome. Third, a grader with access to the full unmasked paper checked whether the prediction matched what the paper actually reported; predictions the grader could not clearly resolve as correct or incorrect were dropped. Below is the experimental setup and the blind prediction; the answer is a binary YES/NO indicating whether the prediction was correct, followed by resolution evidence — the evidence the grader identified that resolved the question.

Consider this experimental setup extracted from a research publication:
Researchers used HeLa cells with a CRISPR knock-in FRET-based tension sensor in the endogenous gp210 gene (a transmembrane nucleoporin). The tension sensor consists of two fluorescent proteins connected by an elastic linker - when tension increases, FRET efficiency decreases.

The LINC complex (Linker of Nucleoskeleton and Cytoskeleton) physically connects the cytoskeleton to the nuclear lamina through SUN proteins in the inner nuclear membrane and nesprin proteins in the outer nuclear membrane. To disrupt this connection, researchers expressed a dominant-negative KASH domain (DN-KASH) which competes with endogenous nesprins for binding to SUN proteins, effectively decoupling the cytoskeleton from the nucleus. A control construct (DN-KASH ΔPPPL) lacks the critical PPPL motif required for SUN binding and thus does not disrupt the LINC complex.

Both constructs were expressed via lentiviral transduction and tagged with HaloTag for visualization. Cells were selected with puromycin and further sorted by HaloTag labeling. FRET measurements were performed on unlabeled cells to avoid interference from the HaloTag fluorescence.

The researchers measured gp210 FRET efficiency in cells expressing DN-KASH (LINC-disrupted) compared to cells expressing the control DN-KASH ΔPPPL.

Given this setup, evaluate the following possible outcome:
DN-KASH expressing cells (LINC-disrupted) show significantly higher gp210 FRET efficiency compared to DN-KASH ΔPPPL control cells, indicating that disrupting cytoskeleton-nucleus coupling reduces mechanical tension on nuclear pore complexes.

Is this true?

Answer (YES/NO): YES